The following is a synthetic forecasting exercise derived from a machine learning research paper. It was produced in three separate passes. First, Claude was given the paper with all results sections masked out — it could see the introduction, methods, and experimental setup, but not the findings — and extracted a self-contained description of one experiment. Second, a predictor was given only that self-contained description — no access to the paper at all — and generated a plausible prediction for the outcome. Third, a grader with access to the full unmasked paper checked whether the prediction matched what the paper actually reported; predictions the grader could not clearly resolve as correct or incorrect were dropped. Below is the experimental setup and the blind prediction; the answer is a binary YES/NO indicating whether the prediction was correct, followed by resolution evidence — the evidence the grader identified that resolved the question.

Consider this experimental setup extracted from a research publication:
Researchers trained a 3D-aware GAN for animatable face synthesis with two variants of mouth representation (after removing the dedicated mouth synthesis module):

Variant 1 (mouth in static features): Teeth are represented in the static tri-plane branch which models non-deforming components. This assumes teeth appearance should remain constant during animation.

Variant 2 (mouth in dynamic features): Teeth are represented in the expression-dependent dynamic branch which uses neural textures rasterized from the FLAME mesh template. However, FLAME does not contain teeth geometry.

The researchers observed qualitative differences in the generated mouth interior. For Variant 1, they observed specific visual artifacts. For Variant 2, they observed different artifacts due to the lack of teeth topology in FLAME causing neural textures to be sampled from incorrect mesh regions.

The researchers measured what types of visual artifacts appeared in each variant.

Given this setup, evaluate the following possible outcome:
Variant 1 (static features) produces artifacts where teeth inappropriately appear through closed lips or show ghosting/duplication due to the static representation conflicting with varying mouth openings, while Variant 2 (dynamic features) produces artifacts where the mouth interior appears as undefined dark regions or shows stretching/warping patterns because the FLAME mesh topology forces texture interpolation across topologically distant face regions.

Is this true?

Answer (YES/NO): NO